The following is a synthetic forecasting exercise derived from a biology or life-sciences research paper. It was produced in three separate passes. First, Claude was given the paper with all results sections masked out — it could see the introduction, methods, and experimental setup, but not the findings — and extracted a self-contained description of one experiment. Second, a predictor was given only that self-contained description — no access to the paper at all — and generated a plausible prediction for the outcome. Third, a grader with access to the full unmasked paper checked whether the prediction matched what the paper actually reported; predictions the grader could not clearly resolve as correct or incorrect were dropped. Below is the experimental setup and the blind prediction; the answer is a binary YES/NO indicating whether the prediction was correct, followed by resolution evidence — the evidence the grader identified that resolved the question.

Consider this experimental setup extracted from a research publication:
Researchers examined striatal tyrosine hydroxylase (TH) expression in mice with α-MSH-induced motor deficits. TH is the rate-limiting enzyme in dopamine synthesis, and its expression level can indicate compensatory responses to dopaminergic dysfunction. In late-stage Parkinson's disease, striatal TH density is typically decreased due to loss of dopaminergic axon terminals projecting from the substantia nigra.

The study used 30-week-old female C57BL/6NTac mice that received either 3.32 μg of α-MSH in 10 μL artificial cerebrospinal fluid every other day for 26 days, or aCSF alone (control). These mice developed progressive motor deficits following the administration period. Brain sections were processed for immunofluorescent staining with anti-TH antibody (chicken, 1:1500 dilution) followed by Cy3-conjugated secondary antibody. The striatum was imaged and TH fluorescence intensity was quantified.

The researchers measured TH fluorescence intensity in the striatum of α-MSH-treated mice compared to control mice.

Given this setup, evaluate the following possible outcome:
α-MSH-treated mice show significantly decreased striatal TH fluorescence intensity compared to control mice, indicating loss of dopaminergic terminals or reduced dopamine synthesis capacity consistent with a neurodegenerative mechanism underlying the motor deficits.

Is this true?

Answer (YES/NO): NO